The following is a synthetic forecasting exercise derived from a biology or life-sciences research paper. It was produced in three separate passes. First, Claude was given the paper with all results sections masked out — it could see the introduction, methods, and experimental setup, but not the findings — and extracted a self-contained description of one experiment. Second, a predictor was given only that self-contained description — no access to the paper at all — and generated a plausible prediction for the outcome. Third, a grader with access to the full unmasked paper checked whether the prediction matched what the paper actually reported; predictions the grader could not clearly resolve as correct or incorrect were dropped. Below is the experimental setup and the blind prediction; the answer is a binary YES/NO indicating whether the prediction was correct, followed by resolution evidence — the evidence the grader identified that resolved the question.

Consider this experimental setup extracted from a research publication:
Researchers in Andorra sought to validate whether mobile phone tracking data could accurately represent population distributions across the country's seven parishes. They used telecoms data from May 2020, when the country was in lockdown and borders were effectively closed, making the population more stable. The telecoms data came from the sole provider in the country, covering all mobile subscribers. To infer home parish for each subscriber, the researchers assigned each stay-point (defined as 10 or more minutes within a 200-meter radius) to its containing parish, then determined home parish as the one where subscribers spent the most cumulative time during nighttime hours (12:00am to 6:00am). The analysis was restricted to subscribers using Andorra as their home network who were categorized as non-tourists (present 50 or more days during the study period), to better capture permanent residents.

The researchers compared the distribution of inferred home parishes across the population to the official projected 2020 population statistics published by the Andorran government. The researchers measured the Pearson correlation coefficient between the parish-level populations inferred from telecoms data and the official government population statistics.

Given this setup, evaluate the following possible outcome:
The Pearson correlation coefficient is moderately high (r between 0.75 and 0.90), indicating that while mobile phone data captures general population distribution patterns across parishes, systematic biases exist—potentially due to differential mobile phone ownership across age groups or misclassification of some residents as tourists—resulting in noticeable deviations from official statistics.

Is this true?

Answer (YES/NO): NO